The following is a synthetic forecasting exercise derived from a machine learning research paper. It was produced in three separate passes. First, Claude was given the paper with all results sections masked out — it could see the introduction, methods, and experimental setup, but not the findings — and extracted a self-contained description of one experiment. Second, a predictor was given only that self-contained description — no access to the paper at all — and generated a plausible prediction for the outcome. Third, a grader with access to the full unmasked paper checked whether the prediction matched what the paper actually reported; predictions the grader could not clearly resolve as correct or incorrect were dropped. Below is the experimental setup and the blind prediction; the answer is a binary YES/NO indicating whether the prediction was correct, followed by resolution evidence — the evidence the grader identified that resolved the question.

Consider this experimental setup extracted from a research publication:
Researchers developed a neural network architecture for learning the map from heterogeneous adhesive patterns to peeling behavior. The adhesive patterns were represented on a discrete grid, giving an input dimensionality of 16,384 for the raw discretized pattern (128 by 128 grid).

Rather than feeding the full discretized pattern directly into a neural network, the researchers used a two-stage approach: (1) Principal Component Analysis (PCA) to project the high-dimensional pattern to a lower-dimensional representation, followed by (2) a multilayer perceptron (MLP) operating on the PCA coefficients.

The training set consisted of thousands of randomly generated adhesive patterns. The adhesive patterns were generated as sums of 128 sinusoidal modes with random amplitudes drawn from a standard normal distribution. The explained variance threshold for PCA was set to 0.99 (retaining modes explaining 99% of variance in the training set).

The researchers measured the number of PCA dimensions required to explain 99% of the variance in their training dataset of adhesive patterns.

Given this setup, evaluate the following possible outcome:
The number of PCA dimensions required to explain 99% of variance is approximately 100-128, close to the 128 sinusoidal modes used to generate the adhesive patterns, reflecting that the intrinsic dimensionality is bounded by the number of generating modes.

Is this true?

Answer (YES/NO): NO